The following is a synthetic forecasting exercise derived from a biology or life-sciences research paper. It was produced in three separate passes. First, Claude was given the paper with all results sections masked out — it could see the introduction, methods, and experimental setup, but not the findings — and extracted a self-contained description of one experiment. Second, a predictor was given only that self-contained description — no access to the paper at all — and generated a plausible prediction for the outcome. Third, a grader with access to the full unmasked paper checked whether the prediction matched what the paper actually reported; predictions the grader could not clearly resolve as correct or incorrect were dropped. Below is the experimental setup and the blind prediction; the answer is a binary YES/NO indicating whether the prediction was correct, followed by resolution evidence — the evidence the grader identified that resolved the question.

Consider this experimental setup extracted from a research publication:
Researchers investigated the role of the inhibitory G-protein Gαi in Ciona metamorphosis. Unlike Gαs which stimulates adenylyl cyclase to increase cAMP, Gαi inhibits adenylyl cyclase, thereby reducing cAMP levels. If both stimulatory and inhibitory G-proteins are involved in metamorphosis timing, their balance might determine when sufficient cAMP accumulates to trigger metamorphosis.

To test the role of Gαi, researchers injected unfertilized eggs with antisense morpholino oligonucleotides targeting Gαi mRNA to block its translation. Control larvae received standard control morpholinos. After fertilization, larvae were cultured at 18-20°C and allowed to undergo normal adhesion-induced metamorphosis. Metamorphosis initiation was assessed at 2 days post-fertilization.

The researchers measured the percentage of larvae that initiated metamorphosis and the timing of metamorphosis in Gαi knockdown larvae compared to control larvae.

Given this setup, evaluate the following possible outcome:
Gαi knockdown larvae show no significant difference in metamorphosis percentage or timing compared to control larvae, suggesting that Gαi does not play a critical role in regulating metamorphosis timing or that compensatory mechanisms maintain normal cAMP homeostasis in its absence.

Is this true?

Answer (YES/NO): NO